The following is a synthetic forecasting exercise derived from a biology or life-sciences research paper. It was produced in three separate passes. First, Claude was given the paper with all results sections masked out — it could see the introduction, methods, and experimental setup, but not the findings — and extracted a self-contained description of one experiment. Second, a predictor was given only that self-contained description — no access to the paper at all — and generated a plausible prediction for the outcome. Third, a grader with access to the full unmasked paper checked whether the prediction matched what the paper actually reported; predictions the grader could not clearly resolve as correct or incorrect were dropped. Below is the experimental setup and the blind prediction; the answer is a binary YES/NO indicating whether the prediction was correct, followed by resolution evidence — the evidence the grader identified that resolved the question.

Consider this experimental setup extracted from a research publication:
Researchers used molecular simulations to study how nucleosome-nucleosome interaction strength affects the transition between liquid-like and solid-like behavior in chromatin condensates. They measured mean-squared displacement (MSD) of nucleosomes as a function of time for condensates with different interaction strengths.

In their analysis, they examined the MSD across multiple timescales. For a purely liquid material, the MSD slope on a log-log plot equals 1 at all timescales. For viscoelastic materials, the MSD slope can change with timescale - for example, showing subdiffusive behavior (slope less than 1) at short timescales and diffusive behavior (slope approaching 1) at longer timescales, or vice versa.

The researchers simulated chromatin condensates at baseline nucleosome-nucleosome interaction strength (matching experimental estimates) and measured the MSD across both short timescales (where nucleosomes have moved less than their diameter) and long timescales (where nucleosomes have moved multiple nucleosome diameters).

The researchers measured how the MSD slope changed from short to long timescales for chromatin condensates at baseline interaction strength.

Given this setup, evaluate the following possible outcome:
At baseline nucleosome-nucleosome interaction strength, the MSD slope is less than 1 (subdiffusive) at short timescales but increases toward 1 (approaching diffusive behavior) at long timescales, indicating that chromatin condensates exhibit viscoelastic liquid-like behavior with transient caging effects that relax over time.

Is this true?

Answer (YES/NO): YES